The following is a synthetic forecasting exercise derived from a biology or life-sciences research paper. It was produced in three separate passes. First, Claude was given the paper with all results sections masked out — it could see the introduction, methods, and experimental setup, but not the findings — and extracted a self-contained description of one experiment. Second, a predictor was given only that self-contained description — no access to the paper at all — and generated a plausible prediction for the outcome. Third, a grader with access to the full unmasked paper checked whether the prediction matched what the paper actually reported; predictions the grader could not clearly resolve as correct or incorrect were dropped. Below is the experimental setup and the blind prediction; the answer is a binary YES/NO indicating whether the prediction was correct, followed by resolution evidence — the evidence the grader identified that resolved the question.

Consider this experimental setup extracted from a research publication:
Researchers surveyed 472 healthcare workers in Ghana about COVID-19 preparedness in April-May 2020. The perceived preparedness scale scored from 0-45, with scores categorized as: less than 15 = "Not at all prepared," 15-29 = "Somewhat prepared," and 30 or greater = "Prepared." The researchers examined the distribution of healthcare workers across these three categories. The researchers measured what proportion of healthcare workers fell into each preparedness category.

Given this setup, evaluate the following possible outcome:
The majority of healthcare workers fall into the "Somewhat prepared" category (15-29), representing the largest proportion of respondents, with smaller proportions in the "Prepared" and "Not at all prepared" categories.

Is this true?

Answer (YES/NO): YES